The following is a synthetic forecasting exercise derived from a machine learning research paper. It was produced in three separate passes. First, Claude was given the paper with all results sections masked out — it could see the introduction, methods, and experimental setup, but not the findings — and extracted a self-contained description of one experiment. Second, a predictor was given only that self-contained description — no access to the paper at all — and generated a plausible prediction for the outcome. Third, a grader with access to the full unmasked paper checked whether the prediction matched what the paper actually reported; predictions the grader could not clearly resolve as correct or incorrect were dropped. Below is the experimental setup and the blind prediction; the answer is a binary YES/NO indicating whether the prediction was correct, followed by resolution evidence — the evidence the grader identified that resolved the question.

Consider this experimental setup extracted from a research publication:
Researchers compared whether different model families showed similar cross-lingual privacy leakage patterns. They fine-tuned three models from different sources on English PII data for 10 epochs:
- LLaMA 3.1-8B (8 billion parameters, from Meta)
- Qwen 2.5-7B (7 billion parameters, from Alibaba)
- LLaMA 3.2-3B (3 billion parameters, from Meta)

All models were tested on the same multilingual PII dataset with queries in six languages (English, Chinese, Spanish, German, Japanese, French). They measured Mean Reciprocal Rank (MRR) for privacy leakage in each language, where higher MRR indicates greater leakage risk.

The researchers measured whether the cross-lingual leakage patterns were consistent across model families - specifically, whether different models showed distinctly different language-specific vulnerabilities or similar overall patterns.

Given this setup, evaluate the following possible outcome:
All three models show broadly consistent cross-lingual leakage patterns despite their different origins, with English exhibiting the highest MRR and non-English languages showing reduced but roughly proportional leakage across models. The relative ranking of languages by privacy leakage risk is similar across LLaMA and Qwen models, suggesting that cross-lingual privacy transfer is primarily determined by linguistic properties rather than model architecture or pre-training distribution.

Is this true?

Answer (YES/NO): NO